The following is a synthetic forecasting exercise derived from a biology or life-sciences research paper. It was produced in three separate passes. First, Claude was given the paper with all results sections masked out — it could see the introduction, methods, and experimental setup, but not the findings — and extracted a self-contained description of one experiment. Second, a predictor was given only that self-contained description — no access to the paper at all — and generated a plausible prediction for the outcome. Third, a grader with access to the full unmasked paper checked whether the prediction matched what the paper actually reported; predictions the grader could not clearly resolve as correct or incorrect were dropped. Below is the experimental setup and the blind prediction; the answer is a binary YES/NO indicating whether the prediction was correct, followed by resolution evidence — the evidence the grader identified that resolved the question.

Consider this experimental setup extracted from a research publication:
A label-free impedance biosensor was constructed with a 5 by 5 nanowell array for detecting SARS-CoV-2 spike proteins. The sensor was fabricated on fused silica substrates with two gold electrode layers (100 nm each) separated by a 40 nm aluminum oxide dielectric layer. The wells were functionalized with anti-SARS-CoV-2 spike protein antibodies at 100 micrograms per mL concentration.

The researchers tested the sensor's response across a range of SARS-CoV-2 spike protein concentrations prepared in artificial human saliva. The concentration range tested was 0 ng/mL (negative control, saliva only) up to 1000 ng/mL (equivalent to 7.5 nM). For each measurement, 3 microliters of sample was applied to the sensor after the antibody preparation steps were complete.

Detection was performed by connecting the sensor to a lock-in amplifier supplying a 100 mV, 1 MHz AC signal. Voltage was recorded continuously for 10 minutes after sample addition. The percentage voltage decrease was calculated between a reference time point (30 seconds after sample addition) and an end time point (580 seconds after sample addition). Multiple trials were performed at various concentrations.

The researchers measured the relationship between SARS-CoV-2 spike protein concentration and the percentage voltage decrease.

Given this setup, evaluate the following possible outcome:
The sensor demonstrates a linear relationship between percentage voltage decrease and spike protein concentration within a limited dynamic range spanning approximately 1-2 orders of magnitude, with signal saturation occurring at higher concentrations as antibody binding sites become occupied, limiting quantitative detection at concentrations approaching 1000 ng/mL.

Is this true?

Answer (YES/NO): NO